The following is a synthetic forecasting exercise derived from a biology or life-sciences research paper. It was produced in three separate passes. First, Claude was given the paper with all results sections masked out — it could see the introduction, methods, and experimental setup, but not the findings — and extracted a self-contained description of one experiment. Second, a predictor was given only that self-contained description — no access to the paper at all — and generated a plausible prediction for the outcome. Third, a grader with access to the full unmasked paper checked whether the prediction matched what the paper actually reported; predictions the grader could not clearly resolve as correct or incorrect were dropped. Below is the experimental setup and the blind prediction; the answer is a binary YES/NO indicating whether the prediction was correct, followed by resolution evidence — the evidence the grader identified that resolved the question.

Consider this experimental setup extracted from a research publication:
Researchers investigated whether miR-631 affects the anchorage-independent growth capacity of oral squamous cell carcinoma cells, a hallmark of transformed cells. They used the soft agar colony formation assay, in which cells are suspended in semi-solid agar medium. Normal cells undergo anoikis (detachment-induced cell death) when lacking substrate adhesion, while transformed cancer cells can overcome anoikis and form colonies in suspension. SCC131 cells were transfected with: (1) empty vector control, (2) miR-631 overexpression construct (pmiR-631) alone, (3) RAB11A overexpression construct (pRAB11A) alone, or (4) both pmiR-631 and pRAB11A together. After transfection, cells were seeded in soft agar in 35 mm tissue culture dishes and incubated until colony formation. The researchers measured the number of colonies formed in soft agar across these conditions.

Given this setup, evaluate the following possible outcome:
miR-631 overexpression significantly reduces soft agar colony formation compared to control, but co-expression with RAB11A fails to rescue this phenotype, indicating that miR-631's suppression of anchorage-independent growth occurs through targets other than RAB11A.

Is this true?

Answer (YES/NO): NO